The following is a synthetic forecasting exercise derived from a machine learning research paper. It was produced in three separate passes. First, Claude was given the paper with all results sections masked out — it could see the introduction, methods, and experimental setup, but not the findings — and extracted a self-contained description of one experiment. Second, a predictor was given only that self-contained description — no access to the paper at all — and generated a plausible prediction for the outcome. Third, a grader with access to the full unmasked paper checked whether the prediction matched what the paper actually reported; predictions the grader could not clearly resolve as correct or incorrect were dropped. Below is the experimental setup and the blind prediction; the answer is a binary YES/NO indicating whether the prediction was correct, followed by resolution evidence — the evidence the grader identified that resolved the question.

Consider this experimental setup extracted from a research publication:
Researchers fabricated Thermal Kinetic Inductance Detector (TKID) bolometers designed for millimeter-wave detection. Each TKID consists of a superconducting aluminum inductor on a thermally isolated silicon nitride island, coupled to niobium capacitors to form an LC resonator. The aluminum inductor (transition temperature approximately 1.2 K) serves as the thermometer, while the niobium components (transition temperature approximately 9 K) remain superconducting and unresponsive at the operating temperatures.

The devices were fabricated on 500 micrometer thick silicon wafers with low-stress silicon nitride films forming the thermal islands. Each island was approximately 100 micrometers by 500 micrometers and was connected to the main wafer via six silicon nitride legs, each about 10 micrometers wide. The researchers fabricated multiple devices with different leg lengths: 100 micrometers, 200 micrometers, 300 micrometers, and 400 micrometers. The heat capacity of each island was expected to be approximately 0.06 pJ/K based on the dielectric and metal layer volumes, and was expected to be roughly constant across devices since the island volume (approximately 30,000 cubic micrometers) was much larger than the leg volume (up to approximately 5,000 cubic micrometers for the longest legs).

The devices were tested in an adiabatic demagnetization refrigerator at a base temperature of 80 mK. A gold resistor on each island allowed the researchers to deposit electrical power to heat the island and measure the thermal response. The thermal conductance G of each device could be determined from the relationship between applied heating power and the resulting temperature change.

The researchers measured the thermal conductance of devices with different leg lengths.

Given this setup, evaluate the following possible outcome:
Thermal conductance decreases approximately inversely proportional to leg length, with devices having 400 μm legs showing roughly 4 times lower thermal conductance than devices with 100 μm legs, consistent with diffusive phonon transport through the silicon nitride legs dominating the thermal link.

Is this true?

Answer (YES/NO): NO